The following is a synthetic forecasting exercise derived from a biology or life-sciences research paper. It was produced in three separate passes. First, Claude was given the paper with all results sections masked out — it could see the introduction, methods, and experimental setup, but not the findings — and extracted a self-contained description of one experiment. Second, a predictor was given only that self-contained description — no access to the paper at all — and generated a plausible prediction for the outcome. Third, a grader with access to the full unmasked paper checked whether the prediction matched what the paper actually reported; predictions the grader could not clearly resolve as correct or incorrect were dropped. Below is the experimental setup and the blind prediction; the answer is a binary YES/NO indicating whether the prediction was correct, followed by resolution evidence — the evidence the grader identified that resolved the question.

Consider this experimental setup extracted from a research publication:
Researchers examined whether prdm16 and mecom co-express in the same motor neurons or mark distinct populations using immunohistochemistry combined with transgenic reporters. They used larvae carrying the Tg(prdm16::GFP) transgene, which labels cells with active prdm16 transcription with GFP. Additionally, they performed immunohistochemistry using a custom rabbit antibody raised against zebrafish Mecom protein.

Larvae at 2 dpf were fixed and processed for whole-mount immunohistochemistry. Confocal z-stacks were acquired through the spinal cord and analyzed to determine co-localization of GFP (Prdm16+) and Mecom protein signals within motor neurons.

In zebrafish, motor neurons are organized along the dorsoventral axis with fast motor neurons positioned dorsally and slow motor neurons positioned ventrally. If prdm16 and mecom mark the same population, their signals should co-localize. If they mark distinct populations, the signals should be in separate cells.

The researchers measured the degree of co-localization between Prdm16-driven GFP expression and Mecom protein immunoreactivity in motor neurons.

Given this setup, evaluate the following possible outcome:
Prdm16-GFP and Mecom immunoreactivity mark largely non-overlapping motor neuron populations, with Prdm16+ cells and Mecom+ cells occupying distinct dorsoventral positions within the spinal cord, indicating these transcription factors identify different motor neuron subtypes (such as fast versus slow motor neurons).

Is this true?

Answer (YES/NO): NO